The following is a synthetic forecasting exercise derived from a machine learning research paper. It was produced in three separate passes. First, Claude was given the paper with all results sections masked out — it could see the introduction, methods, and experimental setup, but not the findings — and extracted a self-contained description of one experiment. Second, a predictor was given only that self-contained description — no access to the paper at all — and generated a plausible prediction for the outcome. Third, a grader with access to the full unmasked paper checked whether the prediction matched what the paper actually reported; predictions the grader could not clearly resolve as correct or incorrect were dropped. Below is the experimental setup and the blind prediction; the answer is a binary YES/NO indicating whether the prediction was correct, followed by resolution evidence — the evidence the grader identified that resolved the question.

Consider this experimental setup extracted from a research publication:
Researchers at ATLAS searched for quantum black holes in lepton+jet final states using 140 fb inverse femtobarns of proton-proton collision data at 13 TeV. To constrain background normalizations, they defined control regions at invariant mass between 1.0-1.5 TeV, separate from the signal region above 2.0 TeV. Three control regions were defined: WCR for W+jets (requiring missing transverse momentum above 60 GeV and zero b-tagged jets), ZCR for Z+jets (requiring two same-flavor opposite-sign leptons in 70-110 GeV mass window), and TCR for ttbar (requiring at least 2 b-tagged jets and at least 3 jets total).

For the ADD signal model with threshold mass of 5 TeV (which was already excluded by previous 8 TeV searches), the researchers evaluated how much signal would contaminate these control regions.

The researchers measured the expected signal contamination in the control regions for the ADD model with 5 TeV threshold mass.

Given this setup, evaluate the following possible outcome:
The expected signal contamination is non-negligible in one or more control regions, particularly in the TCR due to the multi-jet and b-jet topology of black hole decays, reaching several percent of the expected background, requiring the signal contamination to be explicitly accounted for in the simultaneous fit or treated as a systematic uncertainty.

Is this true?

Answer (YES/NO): NO